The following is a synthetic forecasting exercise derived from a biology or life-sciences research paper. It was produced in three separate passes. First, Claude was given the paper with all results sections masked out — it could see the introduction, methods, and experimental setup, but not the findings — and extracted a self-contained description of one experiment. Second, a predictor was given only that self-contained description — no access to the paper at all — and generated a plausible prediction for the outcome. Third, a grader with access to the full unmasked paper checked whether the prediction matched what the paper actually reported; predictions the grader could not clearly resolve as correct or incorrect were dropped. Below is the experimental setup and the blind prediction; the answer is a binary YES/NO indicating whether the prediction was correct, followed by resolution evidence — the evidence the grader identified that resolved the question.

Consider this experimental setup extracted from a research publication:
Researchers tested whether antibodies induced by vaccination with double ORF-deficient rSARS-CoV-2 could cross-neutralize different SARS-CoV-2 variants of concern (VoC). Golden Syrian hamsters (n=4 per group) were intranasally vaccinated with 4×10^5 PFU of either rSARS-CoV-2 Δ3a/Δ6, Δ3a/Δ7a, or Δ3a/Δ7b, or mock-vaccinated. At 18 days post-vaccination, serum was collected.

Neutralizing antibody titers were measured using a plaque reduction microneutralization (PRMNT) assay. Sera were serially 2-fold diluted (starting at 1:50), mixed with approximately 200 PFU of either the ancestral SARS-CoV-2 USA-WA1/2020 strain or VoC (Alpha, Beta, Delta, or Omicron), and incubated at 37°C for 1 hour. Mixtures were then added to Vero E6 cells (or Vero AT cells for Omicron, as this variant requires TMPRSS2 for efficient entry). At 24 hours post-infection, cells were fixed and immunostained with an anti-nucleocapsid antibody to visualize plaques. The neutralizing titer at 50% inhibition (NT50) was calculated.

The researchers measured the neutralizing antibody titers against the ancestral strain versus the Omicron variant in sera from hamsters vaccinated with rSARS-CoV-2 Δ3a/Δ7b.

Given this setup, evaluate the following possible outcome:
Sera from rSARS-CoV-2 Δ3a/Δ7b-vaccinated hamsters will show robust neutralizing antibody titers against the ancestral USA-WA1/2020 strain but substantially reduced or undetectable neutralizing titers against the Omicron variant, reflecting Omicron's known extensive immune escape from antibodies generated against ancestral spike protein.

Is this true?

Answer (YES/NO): NO